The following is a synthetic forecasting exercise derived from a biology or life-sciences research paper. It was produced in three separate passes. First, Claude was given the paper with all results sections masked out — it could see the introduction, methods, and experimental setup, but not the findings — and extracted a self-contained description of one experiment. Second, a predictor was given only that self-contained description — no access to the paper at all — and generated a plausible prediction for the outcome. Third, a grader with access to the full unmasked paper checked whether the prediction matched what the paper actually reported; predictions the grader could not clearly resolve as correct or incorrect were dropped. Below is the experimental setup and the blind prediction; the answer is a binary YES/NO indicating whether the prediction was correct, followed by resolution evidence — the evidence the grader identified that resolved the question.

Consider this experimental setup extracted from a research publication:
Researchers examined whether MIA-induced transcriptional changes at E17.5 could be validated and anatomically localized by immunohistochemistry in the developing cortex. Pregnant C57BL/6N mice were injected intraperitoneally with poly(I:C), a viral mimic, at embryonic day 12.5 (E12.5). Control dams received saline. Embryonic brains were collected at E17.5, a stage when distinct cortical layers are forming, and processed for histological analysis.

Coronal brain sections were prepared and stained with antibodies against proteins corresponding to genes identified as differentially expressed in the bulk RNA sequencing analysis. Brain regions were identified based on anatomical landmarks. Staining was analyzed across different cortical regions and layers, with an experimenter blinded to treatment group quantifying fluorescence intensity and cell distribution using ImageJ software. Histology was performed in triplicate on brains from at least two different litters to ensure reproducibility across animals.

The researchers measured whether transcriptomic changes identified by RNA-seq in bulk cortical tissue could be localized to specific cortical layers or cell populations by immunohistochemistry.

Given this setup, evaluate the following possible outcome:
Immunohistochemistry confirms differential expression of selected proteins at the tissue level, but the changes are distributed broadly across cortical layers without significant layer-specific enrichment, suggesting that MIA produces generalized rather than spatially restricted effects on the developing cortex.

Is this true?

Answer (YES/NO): NO